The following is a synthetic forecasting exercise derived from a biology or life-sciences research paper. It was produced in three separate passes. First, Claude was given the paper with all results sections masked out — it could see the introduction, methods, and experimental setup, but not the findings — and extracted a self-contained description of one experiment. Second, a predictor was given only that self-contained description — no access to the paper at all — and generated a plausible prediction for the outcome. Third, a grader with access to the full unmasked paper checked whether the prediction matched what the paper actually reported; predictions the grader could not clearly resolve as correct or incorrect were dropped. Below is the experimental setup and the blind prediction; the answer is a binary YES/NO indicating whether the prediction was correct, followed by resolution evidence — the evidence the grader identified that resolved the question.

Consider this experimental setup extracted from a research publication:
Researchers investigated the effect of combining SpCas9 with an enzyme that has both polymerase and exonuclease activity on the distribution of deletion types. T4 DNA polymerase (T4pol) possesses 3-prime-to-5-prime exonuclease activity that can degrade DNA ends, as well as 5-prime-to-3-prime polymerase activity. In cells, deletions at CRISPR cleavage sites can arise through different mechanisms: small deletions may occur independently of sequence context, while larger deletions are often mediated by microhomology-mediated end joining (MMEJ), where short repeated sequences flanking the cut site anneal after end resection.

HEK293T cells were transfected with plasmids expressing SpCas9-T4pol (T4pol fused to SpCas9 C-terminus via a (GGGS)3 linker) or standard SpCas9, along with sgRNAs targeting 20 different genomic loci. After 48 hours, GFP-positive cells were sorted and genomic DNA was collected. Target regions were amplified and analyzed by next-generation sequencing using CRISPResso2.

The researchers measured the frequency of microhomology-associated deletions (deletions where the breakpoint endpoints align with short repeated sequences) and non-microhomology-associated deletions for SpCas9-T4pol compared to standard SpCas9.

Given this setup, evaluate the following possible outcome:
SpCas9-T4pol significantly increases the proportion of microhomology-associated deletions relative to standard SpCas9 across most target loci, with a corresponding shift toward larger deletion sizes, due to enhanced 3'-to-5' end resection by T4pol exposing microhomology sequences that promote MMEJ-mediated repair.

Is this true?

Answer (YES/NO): NO